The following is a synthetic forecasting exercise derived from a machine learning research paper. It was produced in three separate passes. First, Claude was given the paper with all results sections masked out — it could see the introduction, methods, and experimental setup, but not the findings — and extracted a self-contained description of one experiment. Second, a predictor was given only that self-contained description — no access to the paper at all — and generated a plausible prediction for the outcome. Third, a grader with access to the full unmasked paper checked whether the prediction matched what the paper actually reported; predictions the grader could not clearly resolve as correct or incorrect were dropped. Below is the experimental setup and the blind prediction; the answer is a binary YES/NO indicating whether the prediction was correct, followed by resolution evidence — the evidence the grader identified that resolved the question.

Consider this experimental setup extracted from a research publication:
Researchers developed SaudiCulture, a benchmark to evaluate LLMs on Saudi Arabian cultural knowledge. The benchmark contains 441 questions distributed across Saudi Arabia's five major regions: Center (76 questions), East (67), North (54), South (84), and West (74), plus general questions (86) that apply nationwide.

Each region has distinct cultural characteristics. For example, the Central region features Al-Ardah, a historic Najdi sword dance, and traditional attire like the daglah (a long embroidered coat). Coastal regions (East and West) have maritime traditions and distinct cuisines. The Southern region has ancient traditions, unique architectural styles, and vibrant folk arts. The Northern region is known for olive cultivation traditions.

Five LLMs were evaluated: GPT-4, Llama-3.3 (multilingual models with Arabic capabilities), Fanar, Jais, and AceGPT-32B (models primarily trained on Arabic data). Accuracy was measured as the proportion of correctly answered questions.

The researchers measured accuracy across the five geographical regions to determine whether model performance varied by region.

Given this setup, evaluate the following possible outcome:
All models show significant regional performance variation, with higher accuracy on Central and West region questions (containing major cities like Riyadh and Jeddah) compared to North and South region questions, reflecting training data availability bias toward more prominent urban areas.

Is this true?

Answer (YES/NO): NO